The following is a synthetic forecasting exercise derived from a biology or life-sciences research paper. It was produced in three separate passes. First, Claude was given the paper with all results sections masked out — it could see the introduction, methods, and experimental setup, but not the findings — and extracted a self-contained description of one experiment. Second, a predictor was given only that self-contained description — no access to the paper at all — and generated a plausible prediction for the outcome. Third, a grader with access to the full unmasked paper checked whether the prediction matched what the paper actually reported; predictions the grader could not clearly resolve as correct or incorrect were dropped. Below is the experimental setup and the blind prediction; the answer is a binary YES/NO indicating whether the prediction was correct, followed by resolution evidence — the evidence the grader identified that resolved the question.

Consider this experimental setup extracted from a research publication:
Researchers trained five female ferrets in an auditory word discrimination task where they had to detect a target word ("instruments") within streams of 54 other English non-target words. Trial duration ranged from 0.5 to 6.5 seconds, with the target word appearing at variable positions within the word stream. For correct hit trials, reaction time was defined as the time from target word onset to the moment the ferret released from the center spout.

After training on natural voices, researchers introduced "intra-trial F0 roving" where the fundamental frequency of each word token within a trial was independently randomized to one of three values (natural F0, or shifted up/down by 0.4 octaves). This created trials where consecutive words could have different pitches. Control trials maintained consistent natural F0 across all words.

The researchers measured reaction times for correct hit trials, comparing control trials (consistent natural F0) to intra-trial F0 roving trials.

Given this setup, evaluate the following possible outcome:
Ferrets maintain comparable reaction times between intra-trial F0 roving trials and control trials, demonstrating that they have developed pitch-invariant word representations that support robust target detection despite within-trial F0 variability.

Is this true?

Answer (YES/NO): NO